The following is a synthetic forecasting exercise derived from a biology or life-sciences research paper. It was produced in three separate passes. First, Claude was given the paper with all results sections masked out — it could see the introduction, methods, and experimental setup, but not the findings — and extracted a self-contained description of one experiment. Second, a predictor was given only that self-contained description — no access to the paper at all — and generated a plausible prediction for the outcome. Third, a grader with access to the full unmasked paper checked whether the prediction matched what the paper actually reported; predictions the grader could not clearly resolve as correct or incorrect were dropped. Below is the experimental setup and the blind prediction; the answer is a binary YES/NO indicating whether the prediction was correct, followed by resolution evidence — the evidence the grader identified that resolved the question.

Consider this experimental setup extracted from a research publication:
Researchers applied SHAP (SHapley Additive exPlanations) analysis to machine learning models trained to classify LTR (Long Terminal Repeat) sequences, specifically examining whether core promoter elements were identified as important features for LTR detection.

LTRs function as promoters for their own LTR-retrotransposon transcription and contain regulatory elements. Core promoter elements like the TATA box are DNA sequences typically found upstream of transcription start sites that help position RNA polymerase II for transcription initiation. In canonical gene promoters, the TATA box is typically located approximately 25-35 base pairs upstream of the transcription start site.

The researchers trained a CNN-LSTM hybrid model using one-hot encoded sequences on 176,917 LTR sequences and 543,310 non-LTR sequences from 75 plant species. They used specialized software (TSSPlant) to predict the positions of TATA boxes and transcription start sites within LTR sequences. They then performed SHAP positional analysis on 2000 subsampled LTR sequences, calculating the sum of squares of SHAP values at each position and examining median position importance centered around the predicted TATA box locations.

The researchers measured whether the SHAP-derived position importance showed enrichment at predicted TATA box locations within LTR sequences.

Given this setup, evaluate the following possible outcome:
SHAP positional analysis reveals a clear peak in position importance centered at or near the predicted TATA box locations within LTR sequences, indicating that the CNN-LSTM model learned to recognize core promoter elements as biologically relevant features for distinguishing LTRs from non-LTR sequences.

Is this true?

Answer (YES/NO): YES